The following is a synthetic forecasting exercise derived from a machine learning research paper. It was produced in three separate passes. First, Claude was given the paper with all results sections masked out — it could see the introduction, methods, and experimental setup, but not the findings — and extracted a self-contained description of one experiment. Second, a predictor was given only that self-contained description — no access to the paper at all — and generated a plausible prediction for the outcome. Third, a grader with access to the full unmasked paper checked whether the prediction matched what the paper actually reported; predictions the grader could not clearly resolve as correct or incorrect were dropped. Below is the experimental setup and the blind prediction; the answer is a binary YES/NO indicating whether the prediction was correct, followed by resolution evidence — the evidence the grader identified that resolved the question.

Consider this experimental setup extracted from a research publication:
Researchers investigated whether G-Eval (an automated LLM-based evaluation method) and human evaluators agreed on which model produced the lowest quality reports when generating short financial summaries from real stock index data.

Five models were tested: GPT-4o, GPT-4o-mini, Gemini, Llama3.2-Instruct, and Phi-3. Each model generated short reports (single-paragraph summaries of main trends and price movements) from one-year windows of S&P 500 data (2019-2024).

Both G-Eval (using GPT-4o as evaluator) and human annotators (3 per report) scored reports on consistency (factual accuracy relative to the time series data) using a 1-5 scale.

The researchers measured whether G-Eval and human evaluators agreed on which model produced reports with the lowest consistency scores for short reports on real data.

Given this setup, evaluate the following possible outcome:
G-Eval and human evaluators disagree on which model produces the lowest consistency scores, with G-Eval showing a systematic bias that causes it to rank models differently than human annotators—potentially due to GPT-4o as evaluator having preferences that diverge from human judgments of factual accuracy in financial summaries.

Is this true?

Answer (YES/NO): NO